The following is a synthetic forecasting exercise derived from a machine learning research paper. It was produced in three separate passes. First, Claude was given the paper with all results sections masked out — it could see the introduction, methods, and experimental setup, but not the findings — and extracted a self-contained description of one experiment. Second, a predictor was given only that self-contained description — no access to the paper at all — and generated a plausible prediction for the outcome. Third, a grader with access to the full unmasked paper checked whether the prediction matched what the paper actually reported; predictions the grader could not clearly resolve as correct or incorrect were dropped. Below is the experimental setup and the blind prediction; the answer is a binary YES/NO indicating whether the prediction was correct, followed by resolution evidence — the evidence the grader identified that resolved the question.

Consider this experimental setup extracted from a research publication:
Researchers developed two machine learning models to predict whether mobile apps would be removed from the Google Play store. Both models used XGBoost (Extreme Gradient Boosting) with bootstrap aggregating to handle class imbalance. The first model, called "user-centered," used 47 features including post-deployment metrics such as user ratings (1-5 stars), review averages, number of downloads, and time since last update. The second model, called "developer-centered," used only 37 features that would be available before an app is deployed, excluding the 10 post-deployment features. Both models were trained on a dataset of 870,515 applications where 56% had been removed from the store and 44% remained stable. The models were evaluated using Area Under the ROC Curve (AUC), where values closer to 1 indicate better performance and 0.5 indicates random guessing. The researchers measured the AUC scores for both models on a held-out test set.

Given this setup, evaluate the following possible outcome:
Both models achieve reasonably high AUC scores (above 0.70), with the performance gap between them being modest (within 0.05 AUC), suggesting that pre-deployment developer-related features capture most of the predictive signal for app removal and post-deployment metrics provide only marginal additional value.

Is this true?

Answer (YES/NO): YES